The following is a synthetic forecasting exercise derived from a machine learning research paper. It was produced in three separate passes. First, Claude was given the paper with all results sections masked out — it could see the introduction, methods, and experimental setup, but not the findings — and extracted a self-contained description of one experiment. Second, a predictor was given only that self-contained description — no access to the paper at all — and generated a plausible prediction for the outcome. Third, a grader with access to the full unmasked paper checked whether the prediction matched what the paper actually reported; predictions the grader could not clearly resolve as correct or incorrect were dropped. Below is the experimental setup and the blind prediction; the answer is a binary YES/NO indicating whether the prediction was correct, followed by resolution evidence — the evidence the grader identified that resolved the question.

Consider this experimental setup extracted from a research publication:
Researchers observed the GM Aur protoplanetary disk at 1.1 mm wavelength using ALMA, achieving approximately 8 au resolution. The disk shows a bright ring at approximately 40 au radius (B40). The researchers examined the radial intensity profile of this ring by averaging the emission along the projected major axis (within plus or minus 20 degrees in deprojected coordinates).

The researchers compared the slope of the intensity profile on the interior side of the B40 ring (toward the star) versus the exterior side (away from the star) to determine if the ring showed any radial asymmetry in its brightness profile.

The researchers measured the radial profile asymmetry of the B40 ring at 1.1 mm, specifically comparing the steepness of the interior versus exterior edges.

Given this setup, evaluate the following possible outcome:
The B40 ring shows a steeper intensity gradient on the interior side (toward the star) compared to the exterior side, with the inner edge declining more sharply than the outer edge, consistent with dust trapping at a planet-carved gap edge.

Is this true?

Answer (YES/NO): YES